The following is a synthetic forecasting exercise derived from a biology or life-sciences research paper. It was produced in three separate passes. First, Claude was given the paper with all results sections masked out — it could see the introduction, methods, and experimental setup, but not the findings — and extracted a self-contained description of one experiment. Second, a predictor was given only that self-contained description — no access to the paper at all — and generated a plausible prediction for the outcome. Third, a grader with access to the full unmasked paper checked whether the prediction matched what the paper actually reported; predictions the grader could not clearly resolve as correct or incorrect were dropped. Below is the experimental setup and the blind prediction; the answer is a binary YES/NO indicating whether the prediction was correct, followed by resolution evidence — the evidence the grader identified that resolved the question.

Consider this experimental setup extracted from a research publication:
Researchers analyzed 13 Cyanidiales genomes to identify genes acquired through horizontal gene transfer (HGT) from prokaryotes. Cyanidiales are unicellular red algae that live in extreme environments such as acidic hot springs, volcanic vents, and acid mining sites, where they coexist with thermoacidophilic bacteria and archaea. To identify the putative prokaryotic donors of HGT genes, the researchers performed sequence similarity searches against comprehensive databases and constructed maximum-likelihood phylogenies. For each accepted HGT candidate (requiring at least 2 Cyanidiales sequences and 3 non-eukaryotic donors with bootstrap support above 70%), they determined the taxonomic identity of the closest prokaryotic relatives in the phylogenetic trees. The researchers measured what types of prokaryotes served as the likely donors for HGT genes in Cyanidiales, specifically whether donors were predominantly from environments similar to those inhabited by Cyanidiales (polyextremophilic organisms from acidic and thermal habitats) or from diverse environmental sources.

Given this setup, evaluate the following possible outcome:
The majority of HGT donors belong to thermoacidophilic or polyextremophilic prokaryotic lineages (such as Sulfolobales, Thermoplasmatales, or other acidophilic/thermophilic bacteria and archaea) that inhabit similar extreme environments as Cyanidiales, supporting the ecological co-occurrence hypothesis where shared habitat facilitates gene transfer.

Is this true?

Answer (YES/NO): NO